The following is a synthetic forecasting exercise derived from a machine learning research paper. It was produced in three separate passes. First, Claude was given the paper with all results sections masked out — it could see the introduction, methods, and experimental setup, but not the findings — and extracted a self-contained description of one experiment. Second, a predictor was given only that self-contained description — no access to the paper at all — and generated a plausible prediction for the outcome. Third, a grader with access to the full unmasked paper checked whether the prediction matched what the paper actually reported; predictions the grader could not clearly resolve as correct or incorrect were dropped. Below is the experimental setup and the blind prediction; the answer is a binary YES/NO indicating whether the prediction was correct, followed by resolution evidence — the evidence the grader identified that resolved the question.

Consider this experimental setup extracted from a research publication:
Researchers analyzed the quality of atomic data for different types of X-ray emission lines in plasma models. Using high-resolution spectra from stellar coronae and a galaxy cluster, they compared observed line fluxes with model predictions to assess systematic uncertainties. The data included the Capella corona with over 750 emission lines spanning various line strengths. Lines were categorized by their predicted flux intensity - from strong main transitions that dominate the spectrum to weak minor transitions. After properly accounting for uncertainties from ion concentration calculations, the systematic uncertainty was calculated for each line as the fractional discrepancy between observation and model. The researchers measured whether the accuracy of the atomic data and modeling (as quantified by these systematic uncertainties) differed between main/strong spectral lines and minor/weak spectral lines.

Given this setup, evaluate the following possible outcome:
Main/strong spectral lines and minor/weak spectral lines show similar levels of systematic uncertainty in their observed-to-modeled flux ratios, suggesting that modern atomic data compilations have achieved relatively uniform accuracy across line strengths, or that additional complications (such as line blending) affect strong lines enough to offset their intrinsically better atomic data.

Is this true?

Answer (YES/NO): NO